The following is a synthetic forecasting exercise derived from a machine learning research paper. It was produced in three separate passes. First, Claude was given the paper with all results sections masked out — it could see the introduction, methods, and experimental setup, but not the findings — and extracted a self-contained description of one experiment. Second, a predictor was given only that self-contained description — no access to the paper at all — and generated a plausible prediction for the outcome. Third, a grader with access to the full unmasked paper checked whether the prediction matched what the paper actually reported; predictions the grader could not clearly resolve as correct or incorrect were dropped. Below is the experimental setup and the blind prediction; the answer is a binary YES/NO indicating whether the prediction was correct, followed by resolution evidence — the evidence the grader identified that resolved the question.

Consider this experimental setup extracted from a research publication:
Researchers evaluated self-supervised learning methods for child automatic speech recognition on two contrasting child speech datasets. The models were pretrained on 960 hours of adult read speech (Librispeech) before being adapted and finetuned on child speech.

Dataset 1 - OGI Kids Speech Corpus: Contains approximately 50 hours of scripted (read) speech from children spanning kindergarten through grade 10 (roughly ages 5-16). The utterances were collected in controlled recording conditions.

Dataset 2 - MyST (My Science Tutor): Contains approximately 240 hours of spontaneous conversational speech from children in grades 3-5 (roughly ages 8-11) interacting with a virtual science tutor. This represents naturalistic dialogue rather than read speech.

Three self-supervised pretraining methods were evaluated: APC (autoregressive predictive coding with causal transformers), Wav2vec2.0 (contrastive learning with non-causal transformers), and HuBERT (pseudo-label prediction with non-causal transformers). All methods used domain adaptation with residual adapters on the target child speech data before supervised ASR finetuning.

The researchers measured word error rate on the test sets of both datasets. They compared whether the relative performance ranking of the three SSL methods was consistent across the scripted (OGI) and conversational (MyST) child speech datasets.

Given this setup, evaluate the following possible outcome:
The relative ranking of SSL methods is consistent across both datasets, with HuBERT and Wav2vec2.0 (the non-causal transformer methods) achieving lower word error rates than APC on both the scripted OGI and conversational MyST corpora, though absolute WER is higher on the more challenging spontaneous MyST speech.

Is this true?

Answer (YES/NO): YES